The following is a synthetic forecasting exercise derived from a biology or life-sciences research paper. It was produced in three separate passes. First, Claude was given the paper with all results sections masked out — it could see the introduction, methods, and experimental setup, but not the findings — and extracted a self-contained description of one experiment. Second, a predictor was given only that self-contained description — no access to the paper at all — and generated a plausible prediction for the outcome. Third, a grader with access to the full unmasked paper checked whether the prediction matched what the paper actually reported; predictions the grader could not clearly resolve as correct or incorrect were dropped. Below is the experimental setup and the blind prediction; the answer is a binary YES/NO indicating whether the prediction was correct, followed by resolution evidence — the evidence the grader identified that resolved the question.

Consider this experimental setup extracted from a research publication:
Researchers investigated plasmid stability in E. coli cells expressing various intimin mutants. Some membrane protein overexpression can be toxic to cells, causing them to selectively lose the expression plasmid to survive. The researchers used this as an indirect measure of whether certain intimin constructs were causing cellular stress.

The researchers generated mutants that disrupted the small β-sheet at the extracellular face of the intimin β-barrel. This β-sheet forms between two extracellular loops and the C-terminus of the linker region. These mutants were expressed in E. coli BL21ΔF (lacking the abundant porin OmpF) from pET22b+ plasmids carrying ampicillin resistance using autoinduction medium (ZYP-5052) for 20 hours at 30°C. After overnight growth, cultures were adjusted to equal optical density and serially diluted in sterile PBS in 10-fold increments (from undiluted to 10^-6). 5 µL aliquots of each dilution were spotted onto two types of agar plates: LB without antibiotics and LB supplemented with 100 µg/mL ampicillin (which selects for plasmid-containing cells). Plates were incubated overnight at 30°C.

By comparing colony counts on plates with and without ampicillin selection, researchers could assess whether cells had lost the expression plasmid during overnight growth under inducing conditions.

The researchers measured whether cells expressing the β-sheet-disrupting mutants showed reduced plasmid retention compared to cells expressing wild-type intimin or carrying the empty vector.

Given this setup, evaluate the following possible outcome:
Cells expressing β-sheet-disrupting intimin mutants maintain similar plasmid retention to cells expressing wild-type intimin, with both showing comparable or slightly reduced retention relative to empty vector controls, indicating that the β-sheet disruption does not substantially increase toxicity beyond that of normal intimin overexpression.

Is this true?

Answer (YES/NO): YES